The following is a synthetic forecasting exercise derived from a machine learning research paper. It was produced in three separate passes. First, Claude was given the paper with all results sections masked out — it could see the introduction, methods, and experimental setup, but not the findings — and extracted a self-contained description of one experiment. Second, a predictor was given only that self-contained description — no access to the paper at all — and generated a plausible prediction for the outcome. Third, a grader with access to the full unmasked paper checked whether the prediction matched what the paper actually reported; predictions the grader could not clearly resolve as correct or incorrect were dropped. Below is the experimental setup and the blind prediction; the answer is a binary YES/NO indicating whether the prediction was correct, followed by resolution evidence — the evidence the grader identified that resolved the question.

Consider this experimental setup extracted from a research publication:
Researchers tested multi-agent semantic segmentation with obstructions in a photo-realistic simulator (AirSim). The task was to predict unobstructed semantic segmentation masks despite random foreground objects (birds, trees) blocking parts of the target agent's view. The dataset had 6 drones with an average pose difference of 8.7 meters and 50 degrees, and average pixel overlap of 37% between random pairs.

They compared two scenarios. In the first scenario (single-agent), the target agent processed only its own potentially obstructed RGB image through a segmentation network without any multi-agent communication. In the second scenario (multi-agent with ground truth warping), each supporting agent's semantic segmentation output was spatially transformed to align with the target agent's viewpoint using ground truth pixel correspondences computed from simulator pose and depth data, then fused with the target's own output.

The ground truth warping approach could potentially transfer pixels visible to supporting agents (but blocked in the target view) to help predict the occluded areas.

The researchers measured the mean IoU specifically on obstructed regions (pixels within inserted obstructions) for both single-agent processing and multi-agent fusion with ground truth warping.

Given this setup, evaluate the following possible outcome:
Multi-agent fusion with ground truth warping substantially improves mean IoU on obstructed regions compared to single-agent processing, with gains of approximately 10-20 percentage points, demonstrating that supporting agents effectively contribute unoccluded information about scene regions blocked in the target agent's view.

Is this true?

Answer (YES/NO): NO